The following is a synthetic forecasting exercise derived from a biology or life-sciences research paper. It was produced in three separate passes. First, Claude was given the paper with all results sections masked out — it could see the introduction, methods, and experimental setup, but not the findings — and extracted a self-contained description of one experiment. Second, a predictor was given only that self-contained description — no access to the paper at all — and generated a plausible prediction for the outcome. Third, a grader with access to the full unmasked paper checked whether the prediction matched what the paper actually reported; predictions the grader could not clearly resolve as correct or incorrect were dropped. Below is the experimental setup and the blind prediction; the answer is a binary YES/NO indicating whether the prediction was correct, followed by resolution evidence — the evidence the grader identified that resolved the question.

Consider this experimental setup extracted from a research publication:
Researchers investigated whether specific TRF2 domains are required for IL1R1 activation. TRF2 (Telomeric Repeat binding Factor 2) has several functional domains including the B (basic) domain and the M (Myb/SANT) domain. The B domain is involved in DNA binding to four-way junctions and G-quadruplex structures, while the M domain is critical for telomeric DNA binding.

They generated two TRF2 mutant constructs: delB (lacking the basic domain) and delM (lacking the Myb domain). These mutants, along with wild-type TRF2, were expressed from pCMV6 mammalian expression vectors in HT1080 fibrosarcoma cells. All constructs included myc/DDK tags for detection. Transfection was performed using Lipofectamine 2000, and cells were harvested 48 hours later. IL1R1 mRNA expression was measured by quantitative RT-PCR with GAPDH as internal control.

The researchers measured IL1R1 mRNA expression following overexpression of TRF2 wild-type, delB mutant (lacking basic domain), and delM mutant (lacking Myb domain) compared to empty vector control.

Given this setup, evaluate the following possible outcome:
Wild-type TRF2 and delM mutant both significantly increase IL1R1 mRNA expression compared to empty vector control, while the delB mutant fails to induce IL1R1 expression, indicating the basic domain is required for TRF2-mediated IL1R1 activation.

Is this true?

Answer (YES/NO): NO